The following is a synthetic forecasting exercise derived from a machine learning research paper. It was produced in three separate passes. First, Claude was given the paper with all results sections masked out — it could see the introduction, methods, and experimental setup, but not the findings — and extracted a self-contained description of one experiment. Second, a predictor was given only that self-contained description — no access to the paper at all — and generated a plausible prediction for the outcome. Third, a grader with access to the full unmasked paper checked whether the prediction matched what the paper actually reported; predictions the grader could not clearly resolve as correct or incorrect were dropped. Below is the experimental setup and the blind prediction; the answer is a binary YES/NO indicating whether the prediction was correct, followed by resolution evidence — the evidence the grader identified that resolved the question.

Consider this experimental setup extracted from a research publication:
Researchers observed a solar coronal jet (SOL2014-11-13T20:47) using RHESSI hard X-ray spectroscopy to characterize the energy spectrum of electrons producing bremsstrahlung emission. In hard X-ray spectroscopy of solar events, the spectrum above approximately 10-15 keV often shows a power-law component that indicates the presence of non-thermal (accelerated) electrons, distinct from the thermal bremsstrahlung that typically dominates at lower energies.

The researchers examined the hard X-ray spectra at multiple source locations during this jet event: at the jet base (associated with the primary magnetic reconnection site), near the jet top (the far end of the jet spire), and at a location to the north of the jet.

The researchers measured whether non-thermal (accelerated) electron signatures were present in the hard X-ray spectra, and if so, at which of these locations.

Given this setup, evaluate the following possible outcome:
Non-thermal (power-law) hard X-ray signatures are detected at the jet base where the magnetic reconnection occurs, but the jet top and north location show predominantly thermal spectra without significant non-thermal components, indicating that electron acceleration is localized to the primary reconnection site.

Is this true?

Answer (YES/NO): NO